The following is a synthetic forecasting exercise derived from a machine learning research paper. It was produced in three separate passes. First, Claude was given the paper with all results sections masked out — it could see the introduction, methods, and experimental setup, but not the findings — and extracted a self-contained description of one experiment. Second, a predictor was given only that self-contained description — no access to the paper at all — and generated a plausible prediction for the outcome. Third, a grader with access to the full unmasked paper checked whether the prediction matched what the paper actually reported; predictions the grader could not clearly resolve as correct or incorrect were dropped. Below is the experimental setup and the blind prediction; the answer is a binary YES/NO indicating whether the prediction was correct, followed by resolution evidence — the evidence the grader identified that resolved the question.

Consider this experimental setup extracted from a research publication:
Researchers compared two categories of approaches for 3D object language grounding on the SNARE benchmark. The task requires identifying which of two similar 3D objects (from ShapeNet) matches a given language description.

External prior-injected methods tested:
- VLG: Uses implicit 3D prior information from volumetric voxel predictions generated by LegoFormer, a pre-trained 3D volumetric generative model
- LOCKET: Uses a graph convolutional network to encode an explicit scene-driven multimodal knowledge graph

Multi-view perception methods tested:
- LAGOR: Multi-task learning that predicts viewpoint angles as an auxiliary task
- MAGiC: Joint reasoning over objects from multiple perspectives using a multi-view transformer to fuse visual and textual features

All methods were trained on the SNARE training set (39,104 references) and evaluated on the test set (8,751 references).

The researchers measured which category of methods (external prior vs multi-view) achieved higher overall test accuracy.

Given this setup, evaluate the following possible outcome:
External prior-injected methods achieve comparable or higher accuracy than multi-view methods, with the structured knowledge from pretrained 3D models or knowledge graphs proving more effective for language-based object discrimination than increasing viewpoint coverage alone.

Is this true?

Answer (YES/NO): NO